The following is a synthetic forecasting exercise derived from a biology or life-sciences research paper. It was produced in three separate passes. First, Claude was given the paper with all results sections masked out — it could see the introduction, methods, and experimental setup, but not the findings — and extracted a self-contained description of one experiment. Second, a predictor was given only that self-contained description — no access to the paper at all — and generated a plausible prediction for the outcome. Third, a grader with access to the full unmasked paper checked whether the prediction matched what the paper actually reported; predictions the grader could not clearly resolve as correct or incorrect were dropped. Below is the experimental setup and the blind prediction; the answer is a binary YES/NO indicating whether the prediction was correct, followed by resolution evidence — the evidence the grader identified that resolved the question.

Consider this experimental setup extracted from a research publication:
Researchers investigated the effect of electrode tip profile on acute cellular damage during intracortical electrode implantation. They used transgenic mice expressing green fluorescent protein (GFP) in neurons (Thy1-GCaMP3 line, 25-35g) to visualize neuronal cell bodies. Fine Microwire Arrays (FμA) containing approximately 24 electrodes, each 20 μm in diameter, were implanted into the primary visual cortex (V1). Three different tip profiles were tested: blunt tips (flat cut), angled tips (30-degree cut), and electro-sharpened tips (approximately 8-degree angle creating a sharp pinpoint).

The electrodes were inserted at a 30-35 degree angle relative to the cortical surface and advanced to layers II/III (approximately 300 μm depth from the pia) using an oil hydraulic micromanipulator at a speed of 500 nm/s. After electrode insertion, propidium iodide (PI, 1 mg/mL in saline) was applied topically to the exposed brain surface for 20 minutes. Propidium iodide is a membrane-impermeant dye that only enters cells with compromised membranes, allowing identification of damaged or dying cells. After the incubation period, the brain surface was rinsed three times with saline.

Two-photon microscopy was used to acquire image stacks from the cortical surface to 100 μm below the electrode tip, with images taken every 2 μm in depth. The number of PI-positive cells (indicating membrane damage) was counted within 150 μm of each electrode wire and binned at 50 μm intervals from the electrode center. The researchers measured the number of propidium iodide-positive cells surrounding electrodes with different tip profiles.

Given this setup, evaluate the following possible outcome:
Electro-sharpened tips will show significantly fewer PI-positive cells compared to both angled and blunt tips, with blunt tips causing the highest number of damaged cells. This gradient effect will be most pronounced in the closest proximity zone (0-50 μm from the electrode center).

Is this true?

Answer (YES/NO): YES